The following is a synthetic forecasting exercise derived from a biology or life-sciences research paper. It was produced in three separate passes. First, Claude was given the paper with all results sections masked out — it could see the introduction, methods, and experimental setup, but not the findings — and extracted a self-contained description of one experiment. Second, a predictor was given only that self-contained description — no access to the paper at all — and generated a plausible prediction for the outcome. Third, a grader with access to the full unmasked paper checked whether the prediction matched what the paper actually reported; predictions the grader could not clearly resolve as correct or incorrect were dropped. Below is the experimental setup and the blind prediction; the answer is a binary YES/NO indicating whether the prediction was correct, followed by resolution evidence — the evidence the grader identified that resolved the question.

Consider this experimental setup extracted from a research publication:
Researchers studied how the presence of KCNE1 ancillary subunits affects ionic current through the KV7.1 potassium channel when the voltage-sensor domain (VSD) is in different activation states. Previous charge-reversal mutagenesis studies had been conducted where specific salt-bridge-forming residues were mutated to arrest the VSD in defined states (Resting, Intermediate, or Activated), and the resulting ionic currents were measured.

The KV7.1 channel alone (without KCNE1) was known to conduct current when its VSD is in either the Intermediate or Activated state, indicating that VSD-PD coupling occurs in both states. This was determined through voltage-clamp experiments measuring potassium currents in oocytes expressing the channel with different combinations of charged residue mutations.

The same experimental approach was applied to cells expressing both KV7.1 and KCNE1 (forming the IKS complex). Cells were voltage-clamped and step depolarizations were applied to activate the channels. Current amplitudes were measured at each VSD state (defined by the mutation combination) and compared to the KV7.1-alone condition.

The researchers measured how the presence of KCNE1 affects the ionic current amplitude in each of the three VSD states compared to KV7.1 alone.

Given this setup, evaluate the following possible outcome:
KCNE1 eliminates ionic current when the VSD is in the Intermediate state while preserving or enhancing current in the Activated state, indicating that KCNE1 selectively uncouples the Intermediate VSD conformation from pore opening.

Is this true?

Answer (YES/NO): YES